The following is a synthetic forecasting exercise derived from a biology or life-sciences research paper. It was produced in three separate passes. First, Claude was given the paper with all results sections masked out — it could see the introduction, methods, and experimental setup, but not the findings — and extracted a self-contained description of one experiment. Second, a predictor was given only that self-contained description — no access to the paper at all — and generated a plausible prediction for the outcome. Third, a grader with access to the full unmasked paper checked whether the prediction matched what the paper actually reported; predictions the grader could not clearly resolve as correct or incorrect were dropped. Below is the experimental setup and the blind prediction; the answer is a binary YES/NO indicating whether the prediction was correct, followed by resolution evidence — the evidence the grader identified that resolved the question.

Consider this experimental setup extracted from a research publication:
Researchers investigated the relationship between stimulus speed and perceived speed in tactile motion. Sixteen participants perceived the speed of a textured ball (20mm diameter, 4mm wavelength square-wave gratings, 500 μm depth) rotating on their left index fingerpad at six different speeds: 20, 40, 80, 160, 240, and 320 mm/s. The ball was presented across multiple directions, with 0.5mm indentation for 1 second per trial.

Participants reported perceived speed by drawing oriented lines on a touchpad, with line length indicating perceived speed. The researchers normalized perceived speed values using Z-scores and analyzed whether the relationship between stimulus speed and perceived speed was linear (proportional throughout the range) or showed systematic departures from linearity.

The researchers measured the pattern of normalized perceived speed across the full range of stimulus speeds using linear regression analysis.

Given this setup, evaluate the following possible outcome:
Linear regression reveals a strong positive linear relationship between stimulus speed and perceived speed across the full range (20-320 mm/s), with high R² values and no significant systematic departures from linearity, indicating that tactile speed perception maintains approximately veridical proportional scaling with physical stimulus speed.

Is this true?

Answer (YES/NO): NO